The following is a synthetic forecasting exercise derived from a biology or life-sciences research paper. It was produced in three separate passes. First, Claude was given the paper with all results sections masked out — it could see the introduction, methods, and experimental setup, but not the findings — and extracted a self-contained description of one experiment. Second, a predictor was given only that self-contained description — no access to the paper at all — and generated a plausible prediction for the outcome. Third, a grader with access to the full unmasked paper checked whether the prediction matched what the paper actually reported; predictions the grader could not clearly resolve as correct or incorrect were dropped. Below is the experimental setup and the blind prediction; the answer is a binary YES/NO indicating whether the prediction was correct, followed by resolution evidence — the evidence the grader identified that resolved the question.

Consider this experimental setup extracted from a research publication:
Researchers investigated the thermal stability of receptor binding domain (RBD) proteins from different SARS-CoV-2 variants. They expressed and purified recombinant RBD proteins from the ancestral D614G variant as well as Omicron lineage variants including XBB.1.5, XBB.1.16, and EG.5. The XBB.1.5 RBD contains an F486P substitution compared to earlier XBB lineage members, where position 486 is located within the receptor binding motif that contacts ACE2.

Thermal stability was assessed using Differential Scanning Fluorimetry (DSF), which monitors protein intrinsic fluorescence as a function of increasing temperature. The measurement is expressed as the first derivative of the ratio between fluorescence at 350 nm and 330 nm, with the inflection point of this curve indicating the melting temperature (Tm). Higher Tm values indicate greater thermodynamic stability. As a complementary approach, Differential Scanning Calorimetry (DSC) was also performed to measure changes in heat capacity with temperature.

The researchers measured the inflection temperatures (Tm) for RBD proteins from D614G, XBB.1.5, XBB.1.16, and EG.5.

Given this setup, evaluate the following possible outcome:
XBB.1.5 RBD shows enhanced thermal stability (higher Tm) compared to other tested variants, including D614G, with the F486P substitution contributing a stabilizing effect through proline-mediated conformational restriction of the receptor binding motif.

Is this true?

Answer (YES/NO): NO